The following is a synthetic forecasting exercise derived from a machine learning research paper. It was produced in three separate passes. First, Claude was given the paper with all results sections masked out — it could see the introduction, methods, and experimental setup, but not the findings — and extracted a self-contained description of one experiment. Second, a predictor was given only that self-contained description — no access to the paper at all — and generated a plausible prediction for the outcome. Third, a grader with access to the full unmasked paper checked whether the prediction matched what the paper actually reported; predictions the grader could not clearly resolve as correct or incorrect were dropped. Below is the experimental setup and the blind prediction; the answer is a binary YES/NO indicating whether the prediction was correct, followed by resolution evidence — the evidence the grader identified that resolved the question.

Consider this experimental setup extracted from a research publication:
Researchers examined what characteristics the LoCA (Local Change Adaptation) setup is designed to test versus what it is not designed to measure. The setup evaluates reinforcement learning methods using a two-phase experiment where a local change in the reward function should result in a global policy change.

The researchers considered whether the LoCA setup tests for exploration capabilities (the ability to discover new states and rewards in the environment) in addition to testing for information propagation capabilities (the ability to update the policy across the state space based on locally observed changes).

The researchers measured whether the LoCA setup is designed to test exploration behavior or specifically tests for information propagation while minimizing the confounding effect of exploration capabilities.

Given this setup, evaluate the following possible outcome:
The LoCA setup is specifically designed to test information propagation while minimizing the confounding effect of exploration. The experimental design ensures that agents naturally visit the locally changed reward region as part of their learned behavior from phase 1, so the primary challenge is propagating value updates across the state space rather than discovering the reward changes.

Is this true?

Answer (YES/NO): YES